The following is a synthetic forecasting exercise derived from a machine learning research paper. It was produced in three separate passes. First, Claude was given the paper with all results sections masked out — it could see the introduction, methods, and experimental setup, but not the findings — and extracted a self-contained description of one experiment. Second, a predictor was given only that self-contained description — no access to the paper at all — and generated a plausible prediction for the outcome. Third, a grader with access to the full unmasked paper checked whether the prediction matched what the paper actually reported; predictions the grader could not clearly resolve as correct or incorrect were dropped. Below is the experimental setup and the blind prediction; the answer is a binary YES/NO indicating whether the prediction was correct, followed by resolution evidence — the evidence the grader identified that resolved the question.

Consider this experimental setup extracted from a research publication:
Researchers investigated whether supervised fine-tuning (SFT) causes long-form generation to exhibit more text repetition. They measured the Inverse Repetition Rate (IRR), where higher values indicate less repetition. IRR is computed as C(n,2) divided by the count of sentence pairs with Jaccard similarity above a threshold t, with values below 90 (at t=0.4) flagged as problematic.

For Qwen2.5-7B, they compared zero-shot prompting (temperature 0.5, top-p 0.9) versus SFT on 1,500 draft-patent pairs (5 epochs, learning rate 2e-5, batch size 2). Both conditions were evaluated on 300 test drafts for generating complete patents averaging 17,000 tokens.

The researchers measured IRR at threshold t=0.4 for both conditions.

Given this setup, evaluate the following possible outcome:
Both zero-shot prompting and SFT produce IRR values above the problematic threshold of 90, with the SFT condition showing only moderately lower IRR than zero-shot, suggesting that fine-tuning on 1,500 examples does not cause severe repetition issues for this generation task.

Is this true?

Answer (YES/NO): NO